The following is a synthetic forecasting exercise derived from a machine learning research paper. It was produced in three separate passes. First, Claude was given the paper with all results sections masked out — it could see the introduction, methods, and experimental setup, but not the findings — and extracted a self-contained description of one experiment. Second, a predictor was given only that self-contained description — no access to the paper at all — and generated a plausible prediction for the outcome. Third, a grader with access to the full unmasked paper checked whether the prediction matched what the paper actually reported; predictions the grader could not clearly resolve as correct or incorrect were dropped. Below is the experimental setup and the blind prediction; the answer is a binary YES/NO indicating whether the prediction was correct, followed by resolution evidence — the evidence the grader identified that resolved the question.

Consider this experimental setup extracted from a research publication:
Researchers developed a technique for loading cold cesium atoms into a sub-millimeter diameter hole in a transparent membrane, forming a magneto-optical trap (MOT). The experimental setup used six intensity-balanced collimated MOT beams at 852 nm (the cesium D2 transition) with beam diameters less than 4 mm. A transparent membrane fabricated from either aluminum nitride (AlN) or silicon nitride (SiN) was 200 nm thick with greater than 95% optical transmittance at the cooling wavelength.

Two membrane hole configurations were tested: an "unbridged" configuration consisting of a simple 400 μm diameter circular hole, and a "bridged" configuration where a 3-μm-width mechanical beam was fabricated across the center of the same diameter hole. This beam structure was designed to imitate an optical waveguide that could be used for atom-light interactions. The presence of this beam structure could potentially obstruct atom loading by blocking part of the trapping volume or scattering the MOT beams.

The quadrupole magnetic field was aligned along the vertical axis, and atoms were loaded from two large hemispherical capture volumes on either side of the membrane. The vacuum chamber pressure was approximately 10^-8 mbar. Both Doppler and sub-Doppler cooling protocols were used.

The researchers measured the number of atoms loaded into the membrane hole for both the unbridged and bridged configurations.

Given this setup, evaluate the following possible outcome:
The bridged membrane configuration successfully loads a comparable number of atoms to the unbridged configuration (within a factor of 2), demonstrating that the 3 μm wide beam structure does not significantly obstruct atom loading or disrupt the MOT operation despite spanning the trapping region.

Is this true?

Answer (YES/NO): NO